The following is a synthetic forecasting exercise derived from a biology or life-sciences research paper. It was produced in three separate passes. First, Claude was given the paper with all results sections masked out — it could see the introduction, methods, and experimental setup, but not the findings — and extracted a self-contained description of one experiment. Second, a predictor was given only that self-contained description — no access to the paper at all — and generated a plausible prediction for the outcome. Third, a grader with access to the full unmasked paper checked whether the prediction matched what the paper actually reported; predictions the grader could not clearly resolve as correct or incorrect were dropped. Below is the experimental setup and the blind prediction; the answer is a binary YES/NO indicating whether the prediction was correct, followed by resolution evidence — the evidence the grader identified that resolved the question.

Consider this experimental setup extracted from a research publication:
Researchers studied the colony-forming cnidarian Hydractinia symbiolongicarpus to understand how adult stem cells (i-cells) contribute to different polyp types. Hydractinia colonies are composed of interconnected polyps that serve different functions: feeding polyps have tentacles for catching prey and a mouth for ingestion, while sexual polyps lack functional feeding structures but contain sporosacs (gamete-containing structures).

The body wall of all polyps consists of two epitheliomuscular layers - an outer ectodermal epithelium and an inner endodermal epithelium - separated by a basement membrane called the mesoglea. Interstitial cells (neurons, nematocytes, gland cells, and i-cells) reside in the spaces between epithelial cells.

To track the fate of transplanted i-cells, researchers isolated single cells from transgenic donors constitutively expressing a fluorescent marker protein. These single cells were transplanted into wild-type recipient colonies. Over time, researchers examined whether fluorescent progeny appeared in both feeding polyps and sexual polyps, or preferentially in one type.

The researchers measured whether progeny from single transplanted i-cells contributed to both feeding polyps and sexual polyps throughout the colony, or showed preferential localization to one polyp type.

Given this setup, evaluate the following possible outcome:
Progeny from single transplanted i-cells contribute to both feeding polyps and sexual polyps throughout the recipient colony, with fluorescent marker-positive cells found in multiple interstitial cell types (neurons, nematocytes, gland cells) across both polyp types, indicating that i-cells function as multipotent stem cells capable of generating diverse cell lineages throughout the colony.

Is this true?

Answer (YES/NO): NO